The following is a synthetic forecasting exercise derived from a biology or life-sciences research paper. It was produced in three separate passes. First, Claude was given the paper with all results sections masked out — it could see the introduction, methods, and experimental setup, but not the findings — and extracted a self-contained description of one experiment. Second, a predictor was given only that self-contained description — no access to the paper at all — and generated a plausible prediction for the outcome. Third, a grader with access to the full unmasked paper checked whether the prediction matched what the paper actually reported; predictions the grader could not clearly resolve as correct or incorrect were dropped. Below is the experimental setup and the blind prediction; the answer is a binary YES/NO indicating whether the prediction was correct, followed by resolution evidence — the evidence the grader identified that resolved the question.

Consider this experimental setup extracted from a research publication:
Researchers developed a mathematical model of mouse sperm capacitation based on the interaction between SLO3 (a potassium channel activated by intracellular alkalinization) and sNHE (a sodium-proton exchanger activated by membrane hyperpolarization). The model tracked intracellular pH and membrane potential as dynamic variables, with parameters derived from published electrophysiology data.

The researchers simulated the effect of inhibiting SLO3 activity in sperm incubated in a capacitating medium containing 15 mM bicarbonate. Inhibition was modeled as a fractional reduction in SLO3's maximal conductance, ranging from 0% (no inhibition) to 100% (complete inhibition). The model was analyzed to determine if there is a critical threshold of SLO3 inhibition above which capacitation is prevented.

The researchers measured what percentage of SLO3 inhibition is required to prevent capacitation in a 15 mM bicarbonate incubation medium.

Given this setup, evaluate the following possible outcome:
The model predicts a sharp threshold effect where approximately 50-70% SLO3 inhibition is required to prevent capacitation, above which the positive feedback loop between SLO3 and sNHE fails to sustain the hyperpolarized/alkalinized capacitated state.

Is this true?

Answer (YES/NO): YES